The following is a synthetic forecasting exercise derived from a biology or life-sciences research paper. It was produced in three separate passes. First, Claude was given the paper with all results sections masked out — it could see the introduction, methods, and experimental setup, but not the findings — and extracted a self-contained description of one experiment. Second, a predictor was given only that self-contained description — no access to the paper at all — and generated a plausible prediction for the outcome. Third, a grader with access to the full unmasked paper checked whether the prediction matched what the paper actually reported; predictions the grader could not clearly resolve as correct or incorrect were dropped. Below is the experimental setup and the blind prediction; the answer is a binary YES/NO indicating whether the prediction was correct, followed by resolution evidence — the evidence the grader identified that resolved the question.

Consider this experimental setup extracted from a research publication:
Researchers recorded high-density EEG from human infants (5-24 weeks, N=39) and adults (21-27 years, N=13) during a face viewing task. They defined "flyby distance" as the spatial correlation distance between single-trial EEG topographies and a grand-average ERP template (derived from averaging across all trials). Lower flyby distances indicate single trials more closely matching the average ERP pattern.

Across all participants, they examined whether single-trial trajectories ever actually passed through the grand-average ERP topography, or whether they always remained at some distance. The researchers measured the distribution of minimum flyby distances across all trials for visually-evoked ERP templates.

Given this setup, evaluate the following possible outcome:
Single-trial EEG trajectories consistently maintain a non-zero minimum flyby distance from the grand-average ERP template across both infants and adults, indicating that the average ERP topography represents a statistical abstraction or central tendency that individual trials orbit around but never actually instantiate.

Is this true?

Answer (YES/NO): YES